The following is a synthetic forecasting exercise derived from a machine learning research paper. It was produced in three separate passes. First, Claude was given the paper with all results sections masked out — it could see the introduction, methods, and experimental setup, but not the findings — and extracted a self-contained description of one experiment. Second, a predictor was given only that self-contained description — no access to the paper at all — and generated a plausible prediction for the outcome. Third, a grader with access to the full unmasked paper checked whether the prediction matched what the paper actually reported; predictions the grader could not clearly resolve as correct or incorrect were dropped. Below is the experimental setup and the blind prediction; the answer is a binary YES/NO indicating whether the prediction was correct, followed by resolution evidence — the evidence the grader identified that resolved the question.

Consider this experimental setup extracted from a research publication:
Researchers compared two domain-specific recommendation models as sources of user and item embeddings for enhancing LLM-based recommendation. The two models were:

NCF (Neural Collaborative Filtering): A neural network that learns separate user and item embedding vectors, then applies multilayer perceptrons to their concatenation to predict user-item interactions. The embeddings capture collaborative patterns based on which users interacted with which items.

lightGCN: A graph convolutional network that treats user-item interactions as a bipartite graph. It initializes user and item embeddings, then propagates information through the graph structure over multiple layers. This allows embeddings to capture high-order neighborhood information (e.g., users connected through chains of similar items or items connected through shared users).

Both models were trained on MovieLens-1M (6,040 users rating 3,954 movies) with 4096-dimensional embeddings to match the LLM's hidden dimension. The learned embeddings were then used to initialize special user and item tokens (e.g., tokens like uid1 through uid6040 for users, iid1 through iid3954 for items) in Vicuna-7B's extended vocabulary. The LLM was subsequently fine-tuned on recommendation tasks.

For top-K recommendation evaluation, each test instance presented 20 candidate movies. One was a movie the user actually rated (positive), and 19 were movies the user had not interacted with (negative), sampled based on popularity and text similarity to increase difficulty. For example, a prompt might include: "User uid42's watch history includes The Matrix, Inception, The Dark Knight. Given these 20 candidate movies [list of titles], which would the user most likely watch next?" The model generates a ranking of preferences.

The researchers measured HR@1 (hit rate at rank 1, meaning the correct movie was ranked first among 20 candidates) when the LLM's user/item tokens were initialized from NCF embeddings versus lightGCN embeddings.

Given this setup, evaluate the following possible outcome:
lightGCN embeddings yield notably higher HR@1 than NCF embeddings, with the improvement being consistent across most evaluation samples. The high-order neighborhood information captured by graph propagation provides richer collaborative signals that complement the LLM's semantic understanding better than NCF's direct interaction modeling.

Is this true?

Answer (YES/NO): YES